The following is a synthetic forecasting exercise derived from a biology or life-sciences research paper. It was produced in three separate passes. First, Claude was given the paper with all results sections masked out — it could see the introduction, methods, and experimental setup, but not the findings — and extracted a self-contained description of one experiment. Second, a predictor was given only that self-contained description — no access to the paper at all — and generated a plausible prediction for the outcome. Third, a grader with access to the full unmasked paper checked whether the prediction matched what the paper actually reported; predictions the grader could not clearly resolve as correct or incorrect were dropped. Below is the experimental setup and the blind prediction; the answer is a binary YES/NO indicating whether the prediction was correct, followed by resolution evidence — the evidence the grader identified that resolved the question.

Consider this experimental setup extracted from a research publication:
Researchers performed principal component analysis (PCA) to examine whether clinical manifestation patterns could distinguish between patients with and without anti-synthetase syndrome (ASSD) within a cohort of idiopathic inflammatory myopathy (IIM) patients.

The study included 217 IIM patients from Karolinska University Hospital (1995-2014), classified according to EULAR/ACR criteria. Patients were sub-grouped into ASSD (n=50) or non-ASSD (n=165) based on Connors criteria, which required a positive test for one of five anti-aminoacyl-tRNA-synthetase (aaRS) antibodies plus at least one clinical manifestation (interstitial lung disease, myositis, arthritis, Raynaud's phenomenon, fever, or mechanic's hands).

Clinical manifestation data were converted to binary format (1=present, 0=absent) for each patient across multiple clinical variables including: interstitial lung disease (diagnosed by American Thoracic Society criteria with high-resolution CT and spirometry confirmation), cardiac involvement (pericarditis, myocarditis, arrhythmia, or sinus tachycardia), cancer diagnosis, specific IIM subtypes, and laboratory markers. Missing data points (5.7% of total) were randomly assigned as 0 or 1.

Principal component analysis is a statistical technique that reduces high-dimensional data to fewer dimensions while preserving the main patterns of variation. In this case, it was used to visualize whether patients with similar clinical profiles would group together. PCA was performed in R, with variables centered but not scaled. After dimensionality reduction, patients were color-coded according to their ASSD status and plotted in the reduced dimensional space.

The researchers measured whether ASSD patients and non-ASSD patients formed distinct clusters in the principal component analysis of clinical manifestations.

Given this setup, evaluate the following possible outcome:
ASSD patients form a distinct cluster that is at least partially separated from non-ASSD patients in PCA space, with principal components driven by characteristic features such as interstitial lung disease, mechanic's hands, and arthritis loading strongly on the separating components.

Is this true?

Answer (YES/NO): NO